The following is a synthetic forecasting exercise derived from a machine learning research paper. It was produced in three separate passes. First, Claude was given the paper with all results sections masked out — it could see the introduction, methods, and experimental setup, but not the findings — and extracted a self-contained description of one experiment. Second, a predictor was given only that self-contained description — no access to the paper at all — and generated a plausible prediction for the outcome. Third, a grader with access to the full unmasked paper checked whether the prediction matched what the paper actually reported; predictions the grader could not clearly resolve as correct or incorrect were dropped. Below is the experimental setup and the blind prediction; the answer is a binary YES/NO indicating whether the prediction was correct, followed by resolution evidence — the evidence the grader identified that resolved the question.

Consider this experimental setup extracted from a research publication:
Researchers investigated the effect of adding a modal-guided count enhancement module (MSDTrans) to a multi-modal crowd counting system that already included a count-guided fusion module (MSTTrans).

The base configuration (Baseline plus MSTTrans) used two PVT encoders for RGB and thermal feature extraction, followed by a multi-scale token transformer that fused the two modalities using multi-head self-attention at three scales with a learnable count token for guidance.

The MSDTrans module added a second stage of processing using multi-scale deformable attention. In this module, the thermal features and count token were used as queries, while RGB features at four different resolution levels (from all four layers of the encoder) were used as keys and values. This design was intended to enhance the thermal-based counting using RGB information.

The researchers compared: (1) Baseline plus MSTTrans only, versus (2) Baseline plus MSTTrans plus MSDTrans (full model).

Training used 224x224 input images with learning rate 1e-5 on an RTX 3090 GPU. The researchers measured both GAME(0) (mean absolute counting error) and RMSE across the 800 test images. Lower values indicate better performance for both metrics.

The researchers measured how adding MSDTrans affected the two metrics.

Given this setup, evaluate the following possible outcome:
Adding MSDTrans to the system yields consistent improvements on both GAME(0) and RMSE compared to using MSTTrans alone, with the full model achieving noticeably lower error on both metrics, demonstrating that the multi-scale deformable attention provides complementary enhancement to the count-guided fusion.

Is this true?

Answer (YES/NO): NO